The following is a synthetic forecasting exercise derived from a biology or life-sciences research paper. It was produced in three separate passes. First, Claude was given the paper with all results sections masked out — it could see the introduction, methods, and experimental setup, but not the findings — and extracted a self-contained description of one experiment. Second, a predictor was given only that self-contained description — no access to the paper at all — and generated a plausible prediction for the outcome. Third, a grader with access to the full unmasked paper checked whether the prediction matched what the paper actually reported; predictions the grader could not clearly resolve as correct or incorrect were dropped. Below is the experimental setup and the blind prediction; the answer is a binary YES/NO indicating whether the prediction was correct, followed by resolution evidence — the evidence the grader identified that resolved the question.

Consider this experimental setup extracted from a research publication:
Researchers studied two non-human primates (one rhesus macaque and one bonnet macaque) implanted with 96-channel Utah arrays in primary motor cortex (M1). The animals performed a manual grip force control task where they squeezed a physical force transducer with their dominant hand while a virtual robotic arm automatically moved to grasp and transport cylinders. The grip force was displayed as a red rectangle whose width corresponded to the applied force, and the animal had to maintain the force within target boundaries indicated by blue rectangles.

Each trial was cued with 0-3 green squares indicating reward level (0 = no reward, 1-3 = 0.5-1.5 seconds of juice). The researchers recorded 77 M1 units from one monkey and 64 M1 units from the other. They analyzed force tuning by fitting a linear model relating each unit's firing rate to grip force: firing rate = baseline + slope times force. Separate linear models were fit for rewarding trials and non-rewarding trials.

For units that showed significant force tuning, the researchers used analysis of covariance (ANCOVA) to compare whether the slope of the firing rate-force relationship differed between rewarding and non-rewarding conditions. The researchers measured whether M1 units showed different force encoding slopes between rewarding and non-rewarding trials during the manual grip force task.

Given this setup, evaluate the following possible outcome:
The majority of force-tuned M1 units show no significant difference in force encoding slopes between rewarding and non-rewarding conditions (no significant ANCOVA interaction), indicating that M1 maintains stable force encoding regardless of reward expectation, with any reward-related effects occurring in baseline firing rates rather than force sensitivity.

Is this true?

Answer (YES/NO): NO